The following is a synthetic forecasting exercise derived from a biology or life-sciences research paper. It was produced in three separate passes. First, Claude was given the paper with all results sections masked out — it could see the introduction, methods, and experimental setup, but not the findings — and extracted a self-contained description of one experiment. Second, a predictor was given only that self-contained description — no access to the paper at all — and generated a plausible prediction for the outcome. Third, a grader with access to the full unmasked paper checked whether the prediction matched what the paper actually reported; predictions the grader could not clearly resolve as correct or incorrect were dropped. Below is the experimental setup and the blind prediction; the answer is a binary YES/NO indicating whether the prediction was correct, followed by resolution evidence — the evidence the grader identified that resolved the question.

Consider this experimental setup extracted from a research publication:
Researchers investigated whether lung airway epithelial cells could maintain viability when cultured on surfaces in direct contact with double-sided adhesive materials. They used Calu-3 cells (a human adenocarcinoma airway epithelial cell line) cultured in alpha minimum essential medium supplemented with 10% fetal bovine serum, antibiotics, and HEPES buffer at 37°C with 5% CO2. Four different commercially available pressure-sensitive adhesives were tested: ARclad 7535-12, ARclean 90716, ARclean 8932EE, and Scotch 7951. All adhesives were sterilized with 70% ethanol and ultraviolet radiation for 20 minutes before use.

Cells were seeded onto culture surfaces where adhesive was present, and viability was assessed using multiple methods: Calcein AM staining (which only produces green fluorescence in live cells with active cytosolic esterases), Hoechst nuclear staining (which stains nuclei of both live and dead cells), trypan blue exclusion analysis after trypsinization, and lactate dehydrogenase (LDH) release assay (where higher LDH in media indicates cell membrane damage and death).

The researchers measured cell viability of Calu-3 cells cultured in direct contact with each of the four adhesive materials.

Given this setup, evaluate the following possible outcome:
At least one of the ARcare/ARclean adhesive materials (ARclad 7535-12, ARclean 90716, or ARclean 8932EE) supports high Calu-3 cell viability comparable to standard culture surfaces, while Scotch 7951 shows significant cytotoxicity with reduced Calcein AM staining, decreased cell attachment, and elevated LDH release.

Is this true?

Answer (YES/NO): NO